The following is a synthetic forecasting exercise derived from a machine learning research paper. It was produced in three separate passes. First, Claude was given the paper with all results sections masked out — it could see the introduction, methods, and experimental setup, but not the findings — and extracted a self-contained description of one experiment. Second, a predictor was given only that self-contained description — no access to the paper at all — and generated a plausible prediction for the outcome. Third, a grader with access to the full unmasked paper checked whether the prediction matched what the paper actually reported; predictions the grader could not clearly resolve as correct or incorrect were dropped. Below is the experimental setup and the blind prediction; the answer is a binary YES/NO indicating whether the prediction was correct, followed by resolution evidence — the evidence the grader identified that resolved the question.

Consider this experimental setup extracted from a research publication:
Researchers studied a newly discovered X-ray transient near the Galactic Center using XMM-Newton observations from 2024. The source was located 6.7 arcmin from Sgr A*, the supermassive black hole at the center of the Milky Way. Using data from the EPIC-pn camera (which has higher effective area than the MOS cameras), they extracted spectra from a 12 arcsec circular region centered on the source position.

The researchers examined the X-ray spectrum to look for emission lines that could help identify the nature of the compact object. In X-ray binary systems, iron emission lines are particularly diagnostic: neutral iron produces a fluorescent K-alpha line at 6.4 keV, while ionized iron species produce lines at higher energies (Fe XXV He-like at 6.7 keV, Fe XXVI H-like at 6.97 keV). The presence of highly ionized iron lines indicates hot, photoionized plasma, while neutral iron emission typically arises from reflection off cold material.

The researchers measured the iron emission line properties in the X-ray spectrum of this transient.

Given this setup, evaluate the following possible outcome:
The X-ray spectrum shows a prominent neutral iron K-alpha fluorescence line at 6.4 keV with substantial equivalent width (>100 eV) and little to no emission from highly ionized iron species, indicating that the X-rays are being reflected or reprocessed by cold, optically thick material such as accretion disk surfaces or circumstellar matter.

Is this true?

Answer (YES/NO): NO